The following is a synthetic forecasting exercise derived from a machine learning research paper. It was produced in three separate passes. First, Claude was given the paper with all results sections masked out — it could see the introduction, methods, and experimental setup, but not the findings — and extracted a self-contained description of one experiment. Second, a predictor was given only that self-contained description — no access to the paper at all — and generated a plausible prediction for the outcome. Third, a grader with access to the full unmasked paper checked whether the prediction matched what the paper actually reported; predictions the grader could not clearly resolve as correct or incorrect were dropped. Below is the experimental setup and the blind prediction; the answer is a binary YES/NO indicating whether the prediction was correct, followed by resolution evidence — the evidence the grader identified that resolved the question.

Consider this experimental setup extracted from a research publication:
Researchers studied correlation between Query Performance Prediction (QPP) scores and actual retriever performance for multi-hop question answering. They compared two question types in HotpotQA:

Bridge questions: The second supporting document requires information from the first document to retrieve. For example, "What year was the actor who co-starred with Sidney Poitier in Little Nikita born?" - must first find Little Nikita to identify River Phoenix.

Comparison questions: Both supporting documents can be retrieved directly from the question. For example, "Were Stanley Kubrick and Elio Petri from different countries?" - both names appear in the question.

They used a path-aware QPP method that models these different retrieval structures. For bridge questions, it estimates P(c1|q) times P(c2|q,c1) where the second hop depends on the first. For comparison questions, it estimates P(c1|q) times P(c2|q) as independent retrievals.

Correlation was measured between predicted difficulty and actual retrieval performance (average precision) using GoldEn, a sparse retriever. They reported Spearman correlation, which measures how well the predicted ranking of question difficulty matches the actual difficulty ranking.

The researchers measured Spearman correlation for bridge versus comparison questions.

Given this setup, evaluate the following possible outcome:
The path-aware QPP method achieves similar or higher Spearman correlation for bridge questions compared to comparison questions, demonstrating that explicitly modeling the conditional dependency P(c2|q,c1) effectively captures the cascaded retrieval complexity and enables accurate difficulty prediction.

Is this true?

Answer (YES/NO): YES